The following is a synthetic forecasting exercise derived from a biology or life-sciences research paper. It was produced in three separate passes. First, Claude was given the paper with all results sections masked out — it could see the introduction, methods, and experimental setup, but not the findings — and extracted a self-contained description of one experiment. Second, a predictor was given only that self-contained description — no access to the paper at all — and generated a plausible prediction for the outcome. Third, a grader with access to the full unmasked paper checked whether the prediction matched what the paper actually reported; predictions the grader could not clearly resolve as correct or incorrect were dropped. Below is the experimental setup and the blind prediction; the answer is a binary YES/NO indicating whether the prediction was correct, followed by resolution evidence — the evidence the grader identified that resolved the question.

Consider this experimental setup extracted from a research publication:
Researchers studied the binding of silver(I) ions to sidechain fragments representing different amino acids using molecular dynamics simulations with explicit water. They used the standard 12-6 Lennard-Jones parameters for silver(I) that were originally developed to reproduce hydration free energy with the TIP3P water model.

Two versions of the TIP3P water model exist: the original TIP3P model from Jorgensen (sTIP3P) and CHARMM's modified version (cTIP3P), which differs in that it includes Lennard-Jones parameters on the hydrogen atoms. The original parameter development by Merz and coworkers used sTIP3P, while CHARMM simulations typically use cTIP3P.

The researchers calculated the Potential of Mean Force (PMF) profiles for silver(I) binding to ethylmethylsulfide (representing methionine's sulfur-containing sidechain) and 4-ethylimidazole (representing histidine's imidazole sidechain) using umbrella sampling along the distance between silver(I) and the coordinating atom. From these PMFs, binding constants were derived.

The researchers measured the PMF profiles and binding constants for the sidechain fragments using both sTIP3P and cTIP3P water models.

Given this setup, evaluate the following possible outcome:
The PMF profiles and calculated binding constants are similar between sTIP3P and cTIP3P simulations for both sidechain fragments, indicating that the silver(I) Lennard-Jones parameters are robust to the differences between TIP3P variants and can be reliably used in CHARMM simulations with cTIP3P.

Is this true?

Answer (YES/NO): YES